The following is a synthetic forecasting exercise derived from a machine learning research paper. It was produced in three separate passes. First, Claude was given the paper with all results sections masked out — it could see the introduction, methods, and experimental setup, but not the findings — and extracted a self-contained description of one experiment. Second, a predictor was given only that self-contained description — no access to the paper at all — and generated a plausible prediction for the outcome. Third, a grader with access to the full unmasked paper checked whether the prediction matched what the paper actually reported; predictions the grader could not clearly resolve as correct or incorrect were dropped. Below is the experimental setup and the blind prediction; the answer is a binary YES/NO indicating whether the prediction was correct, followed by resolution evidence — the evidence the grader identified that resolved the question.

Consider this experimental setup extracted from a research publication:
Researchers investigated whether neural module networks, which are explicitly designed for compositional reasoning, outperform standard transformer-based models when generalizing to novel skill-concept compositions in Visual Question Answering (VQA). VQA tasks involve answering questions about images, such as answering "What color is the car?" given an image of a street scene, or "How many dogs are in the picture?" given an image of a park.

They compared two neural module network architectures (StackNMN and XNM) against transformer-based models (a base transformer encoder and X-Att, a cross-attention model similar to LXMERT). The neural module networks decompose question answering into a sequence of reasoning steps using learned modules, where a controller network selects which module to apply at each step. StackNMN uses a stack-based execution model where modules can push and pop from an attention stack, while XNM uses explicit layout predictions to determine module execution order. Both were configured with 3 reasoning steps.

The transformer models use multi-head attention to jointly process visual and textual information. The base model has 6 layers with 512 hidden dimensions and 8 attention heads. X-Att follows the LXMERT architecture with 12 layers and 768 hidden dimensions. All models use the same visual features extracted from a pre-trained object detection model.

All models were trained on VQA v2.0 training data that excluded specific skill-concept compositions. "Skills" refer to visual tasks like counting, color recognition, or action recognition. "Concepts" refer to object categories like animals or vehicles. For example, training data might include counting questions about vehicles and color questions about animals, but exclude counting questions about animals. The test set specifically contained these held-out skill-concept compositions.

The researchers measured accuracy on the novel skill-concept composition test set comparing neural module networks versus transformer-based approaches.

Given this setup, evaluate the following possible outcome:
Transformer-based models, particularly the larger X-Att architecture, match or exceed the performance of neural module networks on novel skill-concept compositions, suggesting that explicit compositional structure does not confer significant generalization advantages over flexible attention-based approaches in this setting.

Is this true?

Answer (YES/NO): YES